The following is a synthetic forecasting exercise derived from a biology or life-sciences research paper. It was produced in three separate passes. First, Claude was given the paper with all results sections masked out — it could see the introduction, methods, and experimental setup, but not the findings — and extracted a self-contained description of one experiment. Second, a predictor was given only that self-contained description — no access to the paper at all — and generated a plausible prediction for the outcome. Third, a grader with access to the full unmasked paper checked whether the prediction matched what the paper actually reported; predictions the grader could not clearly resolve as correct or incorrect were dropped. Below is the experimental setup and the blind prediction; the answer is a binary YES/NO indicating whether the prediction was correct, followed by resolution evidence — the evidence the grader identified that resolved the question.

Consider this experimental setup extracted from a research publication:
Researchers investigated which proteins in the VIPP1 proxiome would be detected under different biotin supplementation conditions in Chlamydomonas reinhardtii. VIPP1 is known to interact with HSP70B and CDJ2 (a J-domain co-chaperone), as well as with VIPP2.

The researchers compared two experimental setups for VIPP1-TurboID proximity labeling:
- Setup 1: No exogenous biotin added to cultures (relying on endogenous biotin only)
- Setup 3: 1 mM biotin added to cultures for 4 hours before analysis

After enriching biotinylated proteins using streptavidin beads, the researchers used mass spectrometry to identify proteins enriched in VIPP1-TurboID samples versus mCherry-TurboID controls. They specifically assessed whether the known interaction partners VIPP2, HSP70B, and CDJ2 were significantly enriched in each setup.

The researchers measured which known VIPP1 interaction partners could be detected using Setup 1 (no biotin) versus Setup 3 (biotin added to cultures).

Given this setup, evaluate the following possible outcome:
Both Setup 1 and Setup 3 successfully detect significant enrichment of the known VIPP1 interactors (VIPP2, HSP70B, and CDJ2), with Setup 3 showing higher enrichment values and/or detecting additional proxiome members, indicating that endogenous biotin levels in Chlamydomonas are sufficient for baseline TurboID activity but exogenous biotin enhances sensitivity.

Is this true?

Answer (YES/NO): NO